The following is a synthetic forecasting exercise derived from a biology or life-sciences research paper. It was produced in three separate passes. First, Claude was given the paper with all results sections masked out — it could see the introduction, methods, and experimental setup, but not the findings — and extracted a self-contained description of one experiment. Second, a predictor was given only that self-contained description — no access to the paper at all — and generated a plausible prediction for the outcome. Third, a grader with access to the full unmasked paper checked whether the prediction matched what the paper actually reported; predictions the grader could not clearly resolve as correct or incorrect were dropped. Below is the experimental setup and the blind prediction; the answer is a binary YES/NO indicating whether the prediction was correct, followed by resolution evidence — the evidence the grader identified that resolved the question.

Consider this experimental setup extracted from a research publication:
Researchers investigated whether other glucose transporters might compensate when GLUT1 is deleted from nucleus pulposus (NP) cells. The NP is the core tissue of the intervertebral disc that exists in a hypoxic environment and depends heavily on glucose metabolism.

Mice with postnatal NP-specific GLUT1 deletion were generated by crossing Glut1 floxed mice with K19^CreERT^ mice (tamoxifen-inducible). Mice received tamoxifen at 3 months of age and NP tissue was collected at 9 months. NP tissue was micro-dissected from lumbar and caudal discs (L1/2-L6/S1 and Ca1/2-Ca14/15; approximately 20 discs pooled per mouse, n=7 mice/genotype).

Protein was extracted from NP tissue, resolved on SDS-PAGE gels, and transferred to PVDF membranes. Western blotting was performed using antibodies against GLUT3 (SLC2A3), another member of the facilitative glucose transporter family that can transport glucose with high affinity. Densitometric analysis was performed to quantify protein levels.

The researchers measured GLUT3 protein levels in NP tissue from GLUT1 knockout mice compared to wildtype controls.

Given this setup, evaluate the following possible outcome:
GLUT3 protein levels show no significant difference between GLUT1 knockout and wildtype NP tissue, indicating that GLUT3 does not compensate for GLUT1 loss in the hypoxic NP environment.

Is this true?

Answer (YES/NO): NO